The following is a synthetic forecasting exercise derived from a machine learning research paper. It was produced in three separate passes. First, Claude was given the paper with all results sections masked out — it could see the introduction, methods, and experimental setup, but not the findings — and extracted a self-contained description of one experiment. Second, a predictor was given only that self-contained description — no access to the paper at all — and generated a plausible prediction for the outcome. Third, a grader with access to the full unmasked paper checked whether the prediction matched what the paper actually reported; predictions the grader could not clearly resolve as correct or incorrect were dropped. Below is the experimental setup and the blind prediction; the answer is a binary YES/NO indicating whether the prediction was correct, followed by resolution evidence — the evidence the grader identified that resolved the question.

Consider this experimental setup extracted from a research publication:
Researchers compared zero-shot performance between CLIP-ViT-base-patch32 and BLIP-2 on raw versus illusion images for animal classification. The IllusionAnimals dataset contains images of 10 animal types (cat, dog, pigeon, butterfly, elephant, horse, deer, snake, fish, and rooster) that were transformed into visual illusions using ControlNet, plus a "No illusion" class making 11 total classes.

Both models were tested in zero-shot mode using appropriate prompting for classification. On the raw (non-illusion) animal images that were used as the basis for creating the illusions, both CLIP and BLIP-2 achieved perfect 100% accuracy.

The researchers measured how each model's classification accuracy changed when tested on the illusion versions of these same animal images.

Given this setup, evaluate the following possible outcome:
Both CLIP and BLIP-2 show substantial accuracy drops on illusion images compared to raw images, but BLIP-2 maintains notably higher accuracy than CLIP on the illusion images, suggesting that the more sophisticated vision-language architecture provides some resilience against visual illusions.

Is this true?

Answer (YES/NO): NO